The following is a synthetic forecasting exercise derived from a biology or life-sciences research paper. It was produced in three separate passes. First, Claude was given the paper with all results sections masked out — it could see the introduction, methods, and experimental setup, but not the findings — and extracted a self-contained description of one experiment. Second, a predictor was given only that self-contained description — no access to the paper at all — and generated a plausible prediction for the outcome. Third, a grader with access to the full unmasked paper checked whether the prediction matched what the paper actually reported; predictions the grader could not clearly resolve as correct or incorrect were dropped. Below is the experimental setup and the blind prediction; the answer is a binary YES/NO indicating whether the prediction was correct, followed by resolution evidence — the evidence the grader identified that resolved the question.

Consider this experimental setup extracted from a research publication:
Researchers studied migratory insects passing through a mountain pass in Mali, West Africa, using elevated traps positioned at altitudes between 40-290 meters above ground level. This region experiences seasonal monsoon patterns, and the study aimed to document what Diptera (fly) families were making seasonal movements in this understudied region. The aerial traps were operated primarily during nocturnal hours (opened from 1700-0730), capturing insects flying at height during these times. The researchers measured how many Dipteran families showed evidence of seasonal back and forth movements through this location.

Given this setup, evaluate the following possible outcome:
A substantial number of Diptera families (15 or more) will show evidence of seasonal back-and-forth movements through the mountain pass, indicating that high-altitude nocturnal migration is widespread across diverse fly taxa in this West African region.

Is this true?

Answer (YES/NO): YES